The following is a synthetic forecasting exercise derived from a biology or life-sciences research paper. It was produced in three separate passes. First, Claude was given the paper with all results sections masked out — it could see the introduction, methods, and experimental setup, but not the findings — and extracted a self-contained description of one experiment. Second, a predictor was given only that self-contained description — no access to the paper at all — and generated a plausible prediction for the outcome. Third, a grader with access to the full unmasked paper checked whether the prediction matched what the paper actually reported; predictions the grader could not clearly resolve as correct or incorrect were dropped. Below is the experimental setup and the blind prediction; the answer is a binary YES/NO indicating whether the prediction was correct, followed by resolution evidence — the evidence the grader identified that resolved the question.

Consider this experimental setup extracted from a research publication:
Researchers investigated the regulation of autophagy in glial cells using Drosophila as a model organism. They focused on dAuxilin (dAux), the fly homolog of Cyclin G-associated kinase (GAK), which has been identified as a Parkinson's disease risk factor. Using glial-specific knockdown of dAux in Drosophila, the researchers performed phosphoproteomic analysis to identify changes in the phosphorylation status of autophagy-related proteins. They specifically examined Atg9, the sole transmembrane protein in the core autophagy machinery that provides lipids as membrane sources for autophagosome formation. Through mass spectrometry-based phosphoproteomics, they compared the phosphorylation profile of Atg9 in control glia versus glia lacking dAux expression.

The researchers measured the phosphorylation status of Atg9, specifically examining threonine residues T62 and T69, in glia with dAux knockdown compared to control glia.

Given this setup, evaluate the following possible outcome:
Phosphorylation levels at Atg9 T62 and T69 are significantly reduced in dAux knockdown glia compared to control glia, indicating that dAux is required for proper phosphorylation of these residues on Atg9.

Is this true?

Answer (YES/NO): NO